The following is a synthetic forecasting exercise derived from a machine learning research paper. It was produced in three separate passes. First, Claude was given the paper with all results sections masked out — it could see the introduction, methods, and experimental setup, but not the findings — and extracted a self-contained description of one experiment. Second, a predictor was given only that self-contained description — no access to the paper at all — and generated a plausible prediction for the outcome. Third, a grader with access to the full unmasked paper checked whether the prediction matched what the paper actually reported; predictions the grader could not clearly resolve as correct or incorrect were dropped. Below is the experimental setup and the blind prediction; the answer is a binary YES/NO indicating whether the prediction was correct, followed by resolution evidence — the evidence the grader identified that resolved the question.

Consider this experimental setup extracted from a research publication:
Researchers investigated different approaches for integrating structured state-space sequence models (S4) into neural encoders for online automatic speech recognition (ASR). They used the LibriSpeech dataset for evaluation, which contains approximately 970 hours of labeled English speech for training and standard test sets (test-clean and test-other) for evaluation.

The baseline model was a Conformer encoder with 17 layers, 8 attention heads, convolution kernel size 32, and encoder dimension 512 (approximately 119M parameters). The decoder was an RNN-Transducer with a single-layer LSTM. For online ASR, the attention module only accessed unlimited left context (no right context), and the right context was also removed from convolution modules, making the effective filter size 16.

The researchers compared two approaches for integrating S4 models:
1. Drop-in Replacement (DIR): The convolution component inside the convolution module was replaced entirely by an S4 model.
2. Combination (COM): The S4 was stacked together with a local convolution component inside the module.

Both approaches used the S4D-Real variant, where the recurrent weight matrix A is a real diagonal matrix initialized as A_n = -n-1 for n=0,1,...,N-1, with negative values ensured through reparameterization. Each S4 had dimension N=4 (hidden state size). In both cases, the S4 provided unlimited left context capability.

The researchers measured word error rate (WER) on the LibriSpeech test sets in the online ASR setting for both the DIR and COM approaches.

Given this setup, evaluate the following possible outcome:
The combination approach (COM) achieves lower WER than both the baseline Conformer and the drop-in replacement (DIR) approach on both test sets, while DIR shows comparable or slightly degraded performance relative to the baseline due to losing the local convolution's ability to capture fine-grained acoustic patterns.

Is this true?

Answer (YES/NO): YES